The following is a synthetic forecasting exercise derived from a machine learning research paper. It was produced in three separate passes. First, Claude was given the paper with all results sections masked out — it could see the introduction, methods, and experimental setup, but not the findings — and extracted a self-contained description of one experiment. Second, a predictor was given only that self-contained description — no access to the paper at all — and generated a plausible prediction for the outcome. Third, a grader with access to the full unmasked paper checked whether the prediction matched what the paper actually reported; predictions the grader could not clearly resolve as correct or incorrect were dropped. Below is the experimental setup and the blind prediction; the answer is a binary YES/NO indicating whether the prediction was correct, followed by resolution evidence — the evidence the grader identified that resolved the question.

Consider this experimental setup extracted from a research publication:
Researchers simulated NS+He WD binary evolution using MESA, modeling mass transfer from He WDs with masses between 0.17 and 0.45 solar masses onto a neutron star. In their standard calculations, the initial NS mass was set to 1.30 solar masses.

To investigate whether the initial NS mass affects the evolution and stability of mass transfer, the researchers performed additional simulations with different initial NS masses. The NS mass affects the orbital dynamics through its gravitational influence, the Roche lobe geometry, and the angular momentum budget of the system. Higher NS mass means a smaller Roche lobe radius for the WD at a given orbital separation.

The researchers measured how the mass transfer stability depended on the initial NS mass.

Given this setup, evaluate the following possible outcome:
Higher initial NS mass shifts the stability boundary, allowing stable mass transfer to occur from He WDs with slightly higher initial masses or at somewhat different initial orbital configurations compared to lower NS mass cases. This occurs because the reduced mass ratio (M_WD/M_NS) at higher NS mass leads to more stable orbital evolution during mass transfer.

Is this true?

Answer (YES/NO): NO